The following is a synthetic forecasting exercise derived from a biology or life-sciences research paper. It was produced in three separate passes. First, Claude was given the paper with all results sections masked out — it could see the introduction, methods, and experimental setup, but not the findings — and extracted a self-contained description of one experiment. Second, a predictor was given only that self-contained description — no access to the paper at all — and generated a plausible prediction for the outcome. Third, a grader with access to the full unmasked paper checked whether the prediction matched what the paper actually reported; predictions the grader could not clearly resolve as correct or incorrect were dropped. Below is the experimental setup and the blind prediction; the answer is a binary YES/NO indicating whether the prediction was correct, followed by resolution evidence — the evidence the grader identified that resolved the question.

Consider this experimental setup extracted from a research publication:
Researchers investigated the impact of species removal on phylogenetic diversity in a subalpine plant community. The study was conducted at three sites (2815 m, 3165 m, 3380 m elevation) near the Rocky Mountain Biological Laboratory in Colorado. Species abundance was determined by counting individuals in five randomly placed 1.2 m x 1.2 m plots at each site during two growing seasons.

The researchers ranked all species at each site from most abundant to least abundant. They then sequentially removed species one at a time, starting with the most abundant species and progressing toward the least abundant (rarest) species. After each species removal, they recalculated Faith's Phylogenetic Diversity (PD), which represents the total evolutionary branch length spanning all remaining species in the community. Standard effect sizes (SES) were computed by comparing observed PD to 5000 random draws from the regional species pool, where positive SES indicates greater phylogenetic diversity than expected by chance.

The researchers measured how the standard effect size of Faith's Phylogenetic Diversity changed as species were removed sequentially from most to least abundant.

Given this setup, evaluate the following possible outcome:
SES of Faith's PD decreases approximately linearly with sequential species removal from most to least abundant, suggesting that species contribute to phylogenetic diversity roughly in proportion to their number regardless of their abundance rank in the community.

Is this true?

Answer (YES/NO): NO